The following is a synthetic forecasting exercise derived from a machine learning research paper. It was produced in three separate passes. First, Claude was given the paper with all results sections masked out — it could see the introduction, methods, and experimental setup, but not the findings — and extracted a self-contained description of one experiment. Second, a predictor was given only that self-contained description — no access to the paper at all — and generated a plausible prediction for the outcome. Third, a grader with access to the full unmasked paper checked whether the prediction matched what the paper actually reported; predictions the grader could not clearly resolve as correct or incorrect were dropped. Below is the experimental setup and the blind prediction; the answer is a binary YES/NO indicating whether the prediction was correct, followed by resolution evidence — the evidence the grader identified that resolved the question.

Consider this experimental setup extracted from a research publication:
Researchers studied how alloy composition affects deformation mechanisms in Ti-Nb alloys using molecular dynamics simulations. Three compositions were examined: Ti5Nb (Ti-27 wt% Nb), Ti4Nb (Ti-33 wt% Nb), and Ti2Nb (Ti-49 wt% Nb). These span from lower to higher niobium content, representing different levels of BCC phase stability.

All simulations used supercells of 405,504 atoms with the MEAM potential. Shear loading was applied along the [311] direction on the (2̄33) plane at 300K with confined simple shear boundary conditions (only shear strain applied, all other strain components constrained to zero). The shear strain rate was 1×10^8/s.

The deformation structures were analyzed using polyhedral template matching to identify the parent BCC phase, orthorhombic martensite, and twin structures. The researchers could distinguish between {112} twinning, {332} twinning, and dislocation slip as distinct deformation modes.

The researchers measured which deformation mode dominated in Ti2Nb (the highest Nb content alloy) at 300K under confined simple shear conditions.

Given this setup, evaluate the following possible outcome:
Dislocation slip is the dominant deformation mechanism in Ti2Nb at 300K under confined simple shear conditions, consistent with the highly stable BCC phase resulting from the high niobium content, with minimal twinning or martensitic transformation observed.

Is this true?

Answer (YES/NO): YES